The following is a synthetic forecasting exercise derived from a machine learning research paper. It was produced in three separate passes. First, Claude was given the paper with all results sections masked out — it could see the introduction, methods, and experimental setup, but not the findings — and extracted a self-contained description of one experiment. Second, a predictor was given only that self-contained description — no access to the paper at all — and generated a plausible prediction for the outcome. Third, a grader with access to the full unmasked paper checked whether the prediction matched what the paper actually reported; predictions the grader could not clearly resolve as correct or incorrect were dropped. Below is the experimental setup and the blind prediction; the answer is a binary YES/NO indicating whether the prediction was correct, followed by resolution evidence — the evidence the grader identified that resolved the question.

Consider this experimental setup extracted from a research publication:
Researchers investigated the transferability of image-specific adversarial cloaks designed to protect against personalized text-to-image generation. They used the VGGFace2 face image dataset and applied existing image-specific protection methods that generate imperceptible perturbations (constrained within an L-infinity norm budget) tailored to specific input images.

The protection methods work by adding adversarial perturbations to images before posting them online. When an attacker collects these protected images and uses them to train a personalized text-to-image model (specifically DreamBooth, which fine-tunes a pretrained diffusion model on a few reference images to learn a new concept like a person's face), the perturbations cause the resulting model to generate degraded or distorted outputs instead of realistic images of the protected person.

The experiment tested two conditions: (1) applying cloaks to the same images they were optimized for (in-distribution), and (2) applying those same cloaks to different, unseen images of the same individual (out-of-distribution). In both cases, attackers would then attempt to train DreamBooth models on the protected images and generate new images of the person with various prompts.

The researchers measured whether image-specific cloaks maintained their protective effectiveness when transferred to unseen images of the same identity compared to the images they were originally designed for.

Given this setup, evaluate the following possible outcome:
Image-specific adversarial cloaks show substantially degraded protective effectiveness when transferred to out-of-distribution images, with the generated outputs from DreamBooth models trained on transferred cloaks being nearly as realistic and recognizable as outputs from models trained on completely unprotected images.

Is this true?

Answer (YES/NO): YES